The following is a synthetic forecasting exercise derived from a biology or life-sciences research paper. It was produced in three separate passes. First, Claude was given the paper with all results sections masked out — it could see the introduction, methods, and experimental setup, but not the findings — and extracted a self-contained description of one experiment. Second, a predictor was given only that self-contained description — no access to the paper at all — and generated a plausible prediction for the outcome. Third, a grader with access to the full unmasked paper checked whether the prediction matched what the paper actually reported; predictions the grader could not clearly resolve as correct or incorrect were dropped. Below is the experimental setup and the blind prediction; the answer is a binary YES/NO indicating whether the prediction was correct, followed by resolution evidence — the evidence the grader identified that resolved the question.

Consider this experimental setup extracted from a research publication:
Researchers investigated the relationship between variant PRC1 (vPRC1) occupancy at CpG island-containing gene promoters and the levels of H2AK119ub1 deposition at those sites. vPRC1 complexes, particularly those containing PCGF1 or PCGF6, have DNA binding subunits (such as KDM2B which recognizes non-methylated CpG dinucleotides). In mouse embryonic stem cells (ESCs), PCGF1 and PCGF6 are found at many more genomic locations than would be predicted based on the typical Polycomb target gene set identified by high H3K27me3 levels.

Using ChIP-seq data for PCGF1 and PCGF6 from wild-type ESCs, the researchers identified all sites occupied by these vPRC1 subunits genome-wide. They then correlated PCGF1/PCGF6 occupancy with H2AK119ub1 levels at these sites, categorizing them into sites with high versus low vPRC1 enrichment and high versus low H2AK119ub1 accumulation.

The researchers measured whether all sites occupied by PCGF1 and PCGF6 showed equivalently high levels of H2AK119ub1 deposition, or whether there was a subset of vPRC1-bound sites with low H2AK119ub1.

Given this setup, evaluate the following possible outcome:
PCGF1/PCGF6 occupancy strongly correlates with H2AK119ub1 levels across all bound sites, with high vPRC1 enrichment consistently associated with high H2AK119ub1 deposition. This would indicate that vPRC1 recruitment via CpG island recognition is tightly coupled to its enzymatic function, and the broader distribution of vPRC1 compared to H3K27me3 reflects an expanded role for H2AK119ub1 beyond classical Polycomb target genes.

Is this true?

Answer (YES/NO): NO